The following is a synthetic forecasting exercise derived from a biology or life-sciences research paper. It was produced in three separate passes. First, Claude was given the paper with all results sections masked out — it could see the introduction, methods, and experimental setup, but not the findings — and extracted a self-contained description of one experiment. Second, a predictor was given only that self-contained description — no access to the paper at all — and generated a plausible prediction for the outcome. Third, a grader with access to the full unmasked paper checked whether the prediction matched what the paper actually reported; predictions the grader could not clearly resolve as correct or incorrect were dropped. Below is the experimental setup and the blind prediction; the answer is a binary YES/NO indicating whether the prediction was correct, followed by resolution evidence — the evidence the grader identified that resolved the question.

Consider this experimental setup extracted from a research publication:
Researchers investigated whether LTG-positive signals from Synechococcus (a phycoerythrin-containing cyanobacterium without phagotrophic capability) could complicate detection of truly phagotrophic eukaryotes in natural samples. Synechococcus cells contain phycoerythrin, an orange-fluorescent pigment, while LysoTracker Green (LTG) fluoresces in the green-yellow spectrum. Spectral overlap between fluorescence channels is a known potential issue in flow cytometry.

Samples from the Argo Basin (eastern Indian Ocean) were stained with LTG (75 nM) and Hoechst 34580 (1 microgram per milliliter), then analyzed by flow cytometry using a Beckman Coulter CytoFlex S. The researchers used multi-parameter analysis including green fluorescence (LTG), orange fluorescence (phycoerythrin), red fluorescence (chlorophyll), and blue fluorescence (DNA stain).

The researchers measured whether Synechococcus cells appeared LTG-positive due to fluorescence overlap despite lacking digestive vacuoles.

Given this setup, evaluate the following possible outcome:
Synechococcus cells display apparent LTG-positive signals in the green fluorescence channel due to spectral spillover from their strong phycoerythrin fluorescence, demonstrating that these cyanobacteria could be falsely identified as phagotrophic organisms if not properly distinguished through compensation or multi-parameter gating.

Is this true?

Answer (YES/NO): YES